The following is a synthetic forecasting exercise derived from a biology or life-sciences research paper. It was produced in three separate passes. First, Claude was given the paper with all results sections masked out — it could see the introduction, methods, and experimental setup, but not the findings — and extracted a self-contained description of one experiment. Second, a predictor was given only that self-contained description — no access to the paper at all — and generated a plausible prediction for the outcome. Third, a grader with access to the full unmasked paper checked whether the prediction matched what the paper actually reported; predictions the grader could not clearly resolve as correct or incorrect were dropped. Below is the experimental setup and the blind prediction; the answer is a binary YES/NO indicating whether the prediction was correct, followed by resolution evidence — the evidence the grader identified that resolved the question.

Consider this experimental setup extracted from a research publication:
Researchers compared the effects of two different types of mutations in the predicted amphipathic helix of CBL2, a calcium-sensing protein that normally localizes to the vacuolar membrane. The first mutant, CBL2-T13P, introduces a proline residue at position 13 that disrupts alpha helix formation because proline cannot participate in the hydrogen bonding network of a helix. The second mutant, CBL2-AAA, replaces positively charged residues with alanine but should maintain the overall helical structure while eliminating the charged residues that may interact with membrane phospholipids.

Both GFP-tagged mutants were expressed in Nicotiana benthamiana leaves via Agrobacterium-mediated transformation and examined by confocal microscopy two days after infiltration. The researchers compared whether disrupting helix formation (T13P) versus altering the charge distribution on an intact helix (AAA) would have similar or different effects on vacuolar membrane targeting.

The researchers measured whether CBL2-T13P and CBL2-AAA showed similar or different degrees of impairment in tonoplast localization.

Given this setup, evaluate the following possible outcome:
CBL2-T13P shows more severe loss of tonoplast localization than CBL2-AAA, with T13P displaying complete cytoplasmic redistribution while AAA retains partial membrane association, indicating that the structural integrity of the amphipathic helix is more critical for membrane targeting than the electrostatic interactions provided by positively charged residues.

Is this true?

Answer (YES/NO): NO